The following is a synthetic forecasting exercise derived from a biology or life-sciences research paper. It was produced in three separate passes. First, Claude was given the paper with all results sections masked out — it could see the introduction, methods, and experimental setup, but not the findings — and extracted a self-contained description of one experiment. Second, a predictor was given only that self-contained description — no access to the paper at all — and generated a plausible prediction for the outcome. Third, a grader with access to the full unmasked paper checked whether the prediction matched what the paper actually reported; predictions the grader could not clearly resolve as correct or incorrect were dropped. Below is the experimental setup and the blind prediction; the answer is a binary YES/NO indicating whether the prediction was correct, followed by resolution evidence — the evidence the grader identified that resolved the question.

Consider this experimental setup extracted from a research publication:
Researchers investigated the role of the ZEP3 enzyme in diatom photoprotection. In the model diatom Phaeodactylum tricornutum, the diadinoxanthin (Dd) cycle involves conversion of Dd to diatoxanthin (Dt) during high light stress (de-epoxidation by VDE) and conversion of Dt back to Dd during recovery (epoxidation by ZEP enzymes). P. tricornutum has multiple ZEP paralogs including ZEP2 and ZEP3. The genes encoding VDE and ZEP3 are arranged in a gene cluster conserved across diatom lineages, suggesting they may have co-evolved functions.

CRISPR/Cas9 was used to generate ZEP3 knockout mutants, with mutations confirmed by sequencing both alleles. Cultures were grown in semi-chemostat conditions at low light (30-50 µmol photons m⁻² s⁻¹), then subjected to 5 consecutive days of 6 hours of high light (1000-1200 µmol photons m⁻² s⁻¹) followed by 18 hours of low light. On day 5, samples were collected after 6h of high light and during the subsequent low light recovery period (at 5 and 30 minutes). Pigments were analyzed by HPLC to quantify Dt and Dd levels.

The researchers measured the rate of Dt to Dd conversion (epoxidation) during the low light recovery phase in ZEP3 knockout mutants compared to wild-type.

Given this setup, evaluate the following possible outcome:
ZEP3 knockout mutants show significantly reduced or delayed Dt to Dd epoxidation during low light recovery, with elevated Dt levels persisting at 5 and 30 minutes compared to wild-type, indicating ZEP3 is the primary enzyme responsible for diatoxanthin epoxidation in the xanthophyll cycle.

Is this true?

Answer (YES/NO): YES